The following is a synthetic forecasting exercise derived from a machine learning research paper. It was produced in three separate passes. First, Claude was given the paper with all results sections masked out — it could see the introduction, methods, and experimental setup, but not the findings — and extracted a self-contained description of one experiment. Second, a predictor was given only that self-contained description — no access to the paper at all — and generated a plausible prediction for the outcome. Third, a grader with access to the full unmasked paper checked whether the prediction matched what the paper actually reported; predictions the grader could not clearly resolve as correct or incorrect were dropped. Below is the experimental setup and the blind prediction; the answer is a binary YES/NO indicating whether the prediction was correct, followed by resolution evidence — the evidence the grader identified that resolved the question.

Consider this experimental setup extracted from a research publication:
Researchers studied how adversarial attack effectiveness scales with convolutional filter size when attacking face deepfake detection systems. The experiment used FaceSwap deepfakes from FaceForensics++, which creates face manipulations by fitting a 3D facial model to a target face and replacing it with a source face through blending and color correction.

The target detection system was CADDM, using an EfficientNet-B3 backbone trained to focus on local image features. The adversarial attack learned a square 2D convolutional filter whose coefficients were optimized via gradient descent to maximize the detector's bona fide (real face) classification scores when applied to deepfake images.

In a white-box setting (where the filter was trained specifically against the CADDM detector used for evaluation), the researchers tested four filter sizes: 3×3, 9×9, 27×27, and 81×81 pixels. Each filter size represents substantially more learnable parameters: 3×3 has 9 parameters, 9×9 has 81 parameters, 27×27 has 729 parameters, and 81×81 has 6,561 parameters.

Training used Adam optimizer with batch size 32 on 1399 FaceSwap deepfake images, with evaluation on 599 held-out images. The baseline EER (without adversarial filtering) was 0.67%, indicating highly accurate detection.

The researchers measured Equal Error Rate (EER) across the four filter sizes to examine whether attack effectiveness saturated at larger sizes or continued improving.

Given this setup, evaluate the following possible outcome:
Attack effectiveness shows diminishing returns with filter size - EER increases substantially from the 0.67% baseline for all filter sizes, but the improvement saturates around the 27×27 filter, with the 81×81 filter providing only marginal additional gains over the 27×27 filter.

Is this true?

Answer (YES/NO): YES